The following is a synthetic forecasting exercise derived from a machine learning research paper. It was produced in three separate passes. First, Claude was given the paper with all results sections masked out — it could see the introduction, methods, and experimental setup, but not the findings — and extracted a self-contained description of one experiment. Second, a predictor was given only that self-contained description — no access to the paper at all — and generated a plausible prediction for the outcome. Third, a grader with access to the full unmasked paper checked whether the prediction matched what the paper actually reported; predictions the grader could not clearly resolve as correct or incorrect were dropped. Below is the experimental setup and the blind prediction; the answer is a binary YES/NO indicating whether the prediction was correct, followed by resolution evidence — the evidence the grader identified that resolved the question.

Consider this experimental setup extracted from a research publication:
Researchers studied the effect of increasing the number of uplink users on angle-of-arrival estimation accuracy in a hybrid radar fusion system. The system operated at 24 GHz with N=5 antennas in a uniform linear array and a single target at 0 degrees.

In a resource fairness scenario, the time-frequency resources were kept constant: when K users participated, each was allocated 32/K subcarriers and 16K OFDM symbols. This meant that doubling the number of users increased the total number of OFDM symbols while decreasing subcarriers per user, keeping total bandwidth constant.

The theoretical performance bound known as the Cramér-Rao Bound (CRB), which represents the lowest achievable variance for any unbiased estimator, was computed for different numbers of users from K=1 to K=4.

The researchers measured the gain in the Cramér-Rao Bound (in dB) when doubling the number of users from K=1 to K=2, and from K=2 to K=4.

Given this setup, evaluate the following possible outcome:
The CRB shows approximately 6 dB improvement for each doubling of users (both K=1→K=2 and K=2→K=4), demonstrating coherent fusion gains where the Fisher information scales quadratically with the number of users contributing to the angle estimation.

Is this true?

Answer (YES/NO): NO